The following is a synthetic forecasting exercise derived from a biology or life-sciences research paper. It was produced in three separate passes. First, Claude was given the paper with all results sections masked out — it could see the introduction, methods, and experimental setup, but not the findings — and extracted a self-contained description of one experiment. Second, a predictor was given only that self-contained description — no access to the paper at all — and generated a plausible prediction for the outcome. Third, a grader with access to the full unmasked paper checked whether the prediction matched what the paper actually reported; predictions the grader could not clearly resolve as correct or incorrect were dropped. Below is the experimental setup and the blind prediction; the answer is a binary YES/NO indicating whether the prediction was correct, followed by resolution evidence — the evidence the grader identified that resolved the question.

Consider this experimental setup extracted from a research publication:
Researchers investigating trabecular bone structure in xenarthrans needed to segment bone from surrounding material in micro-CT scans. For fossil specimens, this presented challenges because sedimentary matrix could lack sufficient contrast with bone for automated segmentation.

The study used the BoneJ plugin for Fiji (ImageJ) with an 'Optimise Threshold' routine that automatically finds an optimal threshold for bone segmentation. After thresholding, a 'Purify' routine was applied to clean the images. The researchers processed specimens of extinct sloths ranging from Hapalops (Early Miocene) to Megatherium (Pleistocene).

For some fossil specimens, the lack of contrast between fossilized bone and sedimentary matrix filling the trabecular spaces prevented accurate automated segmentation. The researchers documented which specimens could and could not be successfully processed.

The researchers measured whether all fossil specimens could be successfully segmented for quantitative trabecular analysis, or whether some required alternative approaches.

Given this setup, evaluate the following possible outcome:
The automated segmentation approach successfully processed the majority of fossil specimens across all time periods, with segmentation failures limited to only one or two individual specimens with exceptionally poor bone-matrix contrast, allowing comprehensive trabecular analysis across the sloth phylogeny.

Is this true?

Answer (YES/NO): NO